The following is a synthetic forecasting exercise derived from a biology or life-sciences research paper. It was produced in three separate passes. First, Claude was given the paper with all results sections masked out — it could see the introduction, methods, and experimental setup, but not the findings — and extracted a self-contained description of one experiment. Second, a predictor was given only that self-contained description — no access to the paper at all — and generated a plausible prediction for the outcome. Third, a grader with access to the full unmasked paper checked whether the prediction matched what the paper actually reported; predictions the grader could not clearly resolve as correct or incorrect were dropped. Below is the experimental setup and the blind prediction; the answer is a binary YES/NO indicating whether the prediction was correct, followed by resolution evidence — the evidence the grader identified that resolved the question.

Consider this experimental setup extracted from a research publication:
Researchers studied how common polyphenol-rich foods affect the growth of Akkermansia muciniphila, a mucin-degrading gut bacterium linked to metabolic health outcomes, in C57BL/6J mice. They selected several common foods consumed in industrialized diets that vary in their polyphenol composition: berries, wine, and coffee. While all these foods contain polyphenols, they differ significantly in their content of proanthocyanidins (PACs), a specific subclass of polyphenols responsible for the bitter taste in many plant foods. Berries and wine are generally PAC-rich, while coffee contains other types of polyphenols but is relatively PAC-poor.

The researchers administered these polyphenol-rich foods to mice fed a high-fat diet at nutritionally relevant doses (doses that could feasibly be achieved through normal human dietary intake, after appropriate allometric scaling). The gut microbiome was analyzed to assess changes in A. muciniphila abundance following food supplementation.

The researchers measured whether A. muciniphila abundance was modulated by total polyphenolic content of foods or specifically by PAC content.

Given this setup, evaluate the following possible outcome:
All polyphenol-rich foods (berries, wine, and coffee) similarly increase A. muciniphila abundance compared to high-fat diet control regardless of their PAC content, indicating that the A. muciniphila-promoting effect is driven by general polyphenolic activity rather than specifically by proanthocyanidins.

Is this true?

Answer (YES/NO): NO